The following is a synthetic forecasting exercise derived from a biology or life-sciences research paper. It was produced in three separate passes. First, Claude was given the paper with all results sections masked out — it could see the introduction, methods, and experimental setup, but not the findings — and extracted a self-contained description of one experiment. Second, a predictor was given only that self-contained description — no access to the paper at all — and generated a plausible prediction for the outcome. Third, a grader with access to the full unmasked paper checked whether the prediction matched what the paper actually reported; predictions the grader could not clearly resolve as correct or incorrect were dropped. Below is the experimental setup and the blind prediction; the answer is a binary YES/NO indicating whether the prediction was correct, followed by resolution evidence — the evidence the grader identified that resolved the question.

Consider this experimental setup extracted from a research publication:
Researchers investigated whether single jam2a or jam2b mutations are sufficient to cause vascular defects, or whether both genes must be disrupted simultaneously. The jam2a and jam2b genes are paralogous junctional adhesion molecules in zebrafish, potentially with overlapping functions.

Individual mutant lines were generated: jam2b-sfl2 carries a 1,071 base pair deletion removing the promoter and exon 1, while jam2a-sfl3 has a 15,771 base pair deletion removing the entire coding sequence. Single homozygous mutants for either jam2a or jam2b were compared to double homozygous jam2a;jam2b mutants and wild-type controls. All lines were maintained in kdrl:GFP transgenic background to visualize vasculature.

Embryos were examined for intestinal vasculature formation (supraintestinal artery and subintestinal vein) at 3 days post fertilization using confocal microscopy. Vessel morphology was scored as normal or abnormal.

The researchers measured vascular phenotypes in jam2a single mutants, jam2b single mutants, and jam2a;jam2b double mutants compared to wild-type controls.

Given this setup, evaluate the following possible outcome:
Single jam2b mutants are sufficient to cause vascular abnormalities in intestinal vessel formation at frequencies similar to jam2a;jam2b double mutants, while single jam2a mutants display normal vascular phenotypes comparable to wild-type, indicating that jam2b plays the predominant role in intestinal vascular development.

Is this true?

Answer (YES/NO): NO